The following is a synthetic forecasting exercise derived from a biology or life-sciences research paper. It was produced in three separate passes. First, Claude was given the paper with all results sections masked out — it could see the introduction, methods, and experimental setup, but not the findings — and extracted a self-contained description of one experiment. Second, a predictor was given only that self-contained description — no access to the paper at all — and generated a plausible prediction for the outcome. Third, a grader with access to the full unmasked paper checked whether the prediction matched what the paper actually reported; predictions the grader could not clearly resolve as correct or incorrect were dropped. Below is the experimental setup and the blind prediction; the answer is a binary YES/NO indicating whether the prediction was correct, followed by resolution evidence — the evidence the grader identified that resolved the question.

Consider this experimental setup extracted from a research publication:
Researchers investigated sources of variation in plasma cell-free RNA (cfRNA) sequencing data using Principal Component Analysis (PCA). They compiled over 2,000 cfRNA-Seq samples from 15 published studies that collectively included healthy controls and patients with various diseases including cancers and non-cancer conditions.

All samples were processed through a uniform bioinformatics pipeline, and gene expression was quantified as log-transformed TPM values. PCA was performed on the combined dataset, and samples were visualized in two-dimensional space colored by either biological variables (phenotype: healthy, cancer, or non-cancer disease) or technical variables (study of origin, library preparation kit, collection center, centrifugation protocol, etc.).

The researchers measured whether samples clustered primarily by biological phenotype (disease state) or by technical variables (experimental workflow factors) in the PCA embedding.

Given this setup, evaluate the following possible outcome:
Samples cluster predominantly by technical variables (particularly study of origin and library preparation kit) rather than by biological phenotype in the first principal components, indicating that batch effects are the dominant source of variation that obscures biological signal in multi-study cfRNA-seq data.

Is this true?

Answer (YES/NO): YES